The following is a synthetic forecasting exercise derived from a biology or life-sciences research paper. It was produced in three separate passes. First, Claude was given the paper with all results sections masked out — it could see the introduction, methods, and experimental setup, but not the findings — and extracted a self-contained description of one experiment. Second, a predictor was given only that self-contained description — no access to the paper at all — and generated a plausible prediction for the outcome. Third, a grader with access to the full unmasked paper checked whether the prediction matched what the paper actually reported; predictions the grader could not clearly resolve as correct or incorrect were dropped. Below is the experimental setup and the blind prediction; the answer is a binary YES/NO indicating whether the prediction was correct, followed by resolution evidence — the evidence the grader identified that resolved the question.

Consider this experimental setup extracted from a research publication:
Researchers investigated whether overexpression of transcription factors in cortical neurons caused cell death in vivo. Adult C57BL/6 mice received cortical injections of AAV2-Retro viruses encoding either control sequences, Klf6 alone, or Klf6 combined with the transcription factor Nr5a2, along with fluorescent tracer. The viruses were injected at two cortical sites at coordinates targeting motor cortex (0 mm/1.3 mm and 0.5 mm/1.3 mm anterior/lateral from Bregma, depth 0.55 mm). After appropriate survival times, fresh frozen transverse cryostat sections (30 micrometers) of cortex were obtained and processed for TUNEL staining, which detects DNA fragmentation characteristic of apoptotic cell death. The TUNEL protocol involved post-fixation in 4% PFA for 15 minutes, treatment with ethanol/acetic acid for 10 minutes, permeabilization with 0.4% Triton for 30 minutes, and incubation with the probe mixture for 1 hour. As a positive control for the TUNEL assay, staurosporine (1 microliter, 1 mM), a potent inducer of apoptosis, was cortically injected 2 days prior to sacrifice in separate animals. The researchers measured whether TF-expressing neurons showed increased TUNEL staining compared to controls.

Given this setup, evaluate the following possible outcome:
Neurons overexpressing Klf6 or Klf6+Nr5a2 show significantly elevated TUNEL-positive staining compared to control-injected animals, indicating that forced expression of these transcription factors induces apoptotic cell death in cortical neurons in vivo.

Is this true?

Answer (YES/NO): NO